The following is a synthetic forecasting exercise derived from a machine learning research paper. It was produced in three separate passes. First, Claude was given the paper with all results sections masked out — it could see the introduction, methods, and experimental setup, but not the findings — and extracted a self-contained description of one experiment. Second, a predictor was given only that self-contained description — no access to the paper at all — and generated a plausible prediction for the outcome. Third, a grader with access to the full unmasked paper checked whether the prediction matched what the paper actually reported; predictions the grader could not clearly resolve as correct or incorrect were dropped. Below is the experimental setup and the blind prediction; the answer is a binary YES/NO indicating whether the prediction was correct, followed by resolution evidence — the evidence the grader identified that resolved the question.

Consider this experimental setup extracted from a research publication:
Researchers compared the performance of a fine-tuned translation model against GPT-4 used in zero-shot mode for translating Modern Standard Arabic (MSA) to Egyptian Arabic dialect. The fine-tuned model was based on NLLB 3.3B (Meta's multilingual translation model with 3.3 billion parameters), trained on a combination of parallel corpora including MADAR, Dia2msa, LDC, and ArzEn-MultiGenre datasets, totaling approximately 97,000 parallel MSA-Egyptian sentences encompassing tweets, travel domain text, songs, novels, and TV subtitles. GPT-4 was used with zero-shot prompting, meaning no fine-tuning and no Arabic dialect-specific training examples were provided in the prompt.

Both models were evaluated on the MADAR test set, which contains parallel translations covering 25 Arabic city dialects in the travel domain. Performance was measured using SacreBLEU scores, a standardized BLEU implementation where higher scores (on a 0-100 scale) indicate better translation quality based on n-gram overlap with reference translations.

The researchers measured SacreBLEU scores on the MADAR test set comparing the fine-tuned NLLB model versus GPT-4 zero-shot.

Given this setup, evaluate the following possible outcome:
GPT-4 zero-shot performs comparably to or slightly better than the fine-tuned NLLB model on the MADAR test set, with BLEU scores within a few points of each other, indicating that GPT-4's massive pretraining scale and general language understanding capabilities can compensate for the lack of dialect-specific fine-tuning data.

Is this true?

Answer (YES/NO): NO